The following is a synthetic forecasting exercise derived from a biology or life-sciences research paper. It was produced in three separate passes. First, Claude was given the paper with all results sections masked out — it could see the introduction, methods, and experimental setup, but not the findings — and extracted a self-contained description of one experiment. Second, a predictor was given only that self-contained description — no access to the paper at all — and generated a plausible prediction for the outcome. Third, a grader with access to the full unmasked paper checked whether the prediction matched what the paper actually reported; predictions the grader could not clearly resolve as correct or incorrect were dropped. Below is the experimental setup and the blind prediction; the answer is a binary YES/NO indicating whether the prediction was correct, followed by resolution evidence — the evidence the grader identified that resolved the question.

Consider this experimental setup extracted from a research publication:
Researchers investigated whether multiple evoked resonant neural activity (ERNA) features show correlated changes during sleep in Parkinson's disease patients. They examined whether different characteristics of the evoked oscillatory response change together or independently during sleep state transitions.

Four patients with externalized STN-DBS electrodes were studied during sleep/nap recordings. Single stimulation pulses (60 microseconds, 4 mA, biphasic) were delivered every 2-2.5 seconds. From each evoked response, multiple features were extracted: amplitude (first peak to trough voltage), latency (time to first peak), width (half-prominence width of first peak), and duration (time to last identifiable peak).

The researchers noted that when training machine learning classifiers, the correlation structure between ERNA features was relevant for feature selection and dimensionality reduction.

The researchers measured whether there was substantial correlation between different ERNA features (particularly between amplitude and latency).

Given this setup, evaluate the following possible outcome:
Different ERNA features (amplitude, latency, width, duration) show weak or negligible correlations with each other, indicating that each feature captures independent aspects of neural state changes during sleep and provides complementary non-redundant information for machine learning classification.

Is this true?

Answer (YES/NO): NO